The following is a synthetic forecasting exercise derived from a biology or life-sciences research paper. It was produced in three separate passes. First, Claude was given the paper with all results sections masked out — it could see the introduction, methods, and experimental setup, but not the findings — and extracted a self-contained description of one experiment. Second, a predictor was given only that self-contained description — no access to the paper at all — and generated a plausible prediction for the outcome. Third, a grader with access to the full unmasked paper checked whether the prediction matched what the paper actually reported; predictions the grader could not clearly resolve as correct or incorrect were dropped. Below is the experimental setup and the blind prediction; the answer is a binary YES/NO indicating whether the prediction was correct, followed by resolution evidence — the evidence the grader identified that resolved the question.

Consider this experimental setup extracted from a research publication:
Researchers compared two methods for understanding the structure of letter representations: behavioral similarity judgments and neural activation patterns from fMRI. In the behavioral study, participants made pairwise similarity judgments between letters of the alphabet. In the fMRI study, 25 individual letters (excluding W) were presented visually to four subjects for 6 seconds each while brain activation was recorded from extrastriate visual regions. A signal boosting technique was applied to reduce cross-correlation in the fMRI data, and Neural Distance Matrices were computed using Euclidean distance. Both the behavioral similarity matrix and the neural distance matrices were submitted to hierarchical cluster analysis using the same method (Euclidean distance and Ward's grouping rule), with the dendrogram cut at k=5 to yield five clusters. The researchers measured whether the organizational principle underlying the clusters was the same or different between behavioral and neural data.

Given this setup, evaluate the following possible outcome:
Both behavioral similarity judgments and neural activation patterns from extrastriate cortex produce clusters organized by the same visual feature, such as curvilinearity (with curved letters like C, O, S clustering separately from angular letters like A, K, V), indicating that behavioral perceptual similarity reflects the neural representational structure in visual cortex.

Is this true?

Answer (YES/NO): NO